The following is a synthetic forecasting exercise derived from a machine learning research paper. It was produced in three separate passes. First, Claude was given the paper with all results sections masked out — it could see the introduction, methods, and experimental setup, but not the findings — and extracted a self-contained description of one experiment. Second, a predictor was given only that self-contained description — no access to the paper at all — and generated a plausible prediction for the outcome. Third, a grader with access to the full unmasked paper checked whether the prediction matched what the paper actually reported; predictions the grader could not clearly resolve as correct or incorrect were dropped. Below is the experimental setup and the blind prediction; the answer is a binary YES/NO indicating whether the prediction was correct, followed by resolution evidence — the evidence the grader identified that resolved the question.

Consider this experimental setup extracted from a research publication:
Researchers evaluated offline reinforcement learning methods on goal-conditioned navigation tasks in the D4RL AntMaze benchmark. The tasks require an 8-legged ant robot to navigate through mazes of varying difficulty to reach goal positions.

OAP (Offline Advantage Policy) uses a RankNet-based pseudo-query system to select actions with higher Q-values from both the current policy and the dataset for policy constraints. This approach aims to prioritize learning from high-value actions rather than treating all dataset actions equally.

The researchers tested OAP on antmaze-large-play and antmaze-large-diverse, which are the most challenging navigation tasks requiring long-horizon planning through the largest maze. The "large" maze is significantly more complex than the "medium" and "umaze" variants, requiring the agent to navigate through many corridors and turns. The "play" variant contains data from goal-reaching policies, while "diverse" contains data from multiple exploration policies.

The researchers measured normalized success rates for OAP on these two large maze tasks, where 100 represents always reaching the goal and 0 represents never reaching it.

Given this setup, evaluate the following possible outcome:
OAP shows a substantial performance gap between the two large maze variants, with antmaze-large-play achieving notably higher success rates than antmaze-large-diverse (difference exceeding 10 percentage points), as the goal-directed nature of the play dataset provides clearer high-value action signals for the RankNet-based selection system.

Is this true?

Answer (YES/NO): NO